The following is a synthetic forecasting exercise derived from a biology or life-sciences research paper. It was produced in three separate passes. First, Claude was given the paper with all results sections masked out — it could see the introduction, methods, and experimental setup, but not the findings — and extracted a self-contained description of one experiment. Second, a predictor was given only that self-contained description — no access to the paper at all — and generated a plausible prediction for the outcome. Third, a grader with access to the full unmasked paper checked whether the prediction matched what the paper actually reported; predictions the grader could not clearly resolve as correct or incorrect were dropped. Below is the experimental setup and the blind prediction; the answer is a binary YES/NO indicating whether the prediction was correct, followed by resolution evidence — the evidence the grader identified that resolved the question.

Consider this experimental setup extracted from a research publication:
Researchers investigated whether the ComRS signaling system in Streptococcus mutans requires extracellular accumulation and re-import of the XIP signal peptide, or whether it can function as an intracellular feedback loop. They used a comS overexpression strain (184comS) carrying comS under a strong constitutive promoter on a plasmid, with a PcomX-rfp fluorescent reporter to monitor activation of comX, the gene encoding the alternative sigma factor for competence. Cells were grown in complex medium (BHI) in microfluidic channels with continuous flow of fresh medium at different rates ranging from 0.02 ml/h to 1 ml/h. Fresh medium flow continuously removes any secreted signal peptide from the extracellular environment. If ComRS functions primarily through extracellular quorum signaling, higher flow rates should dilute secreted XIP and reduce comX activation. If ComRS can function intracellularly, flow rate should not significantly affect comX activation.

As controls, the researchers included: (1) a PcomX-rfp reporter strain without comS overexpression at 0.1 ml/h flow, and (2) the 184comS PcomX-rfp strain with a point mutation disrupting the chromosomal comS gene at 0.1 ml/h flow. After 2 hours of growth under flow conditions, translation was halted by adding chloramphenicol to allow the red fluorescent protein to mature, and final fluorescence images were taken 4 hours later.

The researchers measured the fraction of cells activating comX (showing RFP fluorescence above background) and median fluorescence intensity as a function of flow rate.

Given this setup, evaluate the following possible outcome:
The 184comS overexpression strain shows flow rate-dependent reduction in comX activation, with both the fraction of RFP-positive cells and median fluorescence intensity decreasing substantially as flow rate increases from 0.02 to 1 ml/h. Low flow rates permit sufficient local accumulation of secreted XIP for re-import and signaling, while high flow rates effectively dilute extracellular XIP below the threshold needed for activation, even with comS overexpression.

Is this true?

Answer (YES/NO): NO